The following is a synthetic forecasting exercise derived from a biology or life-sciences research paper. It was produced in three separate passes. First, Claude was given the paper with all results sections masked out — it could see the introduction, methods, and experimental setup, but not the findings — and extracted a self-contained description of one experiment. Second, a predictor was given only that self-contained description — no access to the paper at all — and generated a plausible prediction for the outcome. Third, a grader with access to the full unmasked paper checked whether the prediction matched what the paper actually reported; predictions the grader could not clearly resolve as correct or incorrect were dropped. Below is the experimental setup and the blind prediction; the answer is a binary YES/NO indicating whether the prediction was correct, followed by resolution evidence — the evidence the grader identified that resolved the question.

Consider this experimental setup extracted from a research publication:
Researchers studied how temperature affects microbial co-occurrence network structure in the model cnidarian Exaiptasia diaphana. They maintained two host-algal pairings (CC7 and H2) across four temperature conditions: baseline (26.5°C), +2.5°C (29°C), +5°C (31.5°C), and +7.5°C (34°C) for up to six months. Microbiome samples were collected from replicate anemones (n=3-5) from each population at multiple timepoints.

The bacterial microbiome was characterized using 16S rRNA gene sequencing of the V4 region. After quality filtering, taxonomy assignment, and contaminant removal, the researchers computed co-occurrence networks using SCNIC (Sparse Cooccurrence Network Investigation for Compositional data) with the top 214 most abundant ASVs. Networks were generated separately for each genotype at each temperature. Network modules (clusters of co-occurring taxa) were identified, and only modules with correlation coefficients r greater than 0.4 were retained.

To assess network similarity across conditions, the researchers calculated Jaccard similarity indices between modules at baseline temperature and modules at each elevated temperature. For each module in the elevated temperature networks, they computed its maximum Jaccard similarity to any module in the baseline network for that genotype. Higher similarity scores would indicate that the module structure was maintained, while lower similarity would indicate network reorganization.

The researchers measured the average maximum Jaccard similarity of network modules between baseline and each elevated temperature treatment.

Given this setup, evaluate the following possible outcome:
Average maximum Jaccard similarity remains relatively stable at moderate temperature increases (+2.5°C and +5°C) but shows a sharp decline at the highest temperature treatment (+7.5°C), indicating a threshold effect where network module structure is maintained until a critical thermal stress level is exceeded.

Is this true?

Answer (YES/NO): NO